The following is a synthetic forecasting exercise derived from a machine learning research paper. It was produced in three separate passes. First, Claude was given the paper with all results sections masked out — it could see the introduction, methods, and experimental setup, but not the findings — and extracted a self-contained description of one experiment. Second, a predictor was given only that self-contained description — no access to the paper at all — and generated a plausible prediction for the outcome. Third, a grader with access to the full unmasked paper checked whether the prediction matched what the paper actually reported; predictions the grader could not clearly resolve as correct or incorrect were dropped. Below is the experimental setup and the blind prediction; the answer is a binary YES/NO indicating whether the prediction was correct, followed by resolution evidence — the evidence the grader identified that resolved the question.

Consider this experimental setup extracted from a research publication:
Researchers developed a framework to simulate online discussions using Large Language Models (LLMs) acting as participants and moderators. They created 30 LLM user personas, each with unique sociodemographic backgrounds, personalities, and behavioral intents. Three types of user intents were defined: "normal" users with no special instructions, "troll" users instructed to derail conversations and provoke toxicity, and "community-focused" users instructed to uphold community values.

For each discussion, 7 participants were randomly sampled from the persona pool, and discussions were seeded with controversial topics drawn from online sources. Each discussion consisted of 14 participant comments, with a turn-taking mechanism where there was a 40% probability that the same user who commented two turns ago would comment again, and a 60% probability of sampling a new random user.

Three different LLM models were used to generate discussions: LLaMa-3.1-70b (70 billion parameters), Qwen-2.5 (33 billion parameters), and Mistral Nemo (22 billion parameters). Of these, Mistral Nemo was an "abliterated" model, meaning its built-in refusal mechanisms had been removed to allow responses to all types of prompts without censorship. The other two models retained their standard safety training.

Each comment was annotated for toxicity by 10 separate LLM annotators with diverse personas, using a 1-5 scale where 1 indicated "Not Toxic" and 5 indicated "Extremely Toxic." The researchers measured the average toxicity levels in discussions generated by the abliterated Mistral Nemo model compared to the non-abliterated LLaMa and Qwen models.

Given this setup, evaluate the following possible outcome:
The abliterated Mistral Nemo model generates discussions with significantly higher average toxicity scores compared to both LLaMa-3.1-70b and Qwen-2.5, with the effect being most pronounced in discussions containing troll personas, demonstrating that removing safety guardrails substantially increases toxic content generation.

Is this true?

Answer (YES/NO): NO